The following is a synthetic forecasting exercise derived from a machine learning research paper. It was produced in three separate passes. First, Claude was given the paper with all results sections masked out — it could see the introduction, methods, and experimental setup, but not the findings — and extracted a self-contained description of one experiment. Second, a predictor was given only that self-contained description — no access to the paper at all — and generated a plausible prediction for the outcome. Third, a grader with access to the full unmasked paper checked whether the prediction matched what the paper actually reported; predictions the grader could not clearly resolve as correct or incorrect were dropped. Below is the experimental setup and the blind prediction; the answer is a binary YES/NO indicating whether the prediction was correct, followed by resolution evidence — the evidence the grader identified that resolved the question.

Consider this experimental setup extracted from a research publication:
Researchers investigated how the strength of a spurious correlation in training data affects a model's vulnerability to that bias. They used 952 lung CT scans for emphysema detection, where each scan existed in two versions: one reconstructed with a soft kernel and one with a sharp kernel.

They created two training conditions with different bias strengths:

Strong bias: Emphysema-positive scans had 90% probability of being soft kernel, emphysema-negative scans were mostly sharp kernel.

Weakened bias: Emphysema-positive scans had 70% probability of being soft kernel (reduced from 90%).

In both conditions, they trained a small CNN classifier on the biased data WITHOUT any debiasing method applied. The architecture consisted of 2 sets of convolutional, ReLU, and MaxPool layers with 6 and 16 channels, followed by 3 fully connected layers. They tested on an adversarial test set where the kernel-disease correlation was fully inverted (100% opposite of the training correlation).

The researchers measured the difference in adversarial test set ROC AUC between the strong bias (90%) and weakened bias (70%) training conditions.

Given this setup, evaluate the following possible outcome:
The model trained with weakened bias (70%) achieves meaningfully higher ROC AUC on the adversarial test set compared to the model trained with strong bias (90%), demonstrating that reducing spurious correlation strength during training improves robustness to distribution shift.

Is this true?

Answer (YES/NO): YES